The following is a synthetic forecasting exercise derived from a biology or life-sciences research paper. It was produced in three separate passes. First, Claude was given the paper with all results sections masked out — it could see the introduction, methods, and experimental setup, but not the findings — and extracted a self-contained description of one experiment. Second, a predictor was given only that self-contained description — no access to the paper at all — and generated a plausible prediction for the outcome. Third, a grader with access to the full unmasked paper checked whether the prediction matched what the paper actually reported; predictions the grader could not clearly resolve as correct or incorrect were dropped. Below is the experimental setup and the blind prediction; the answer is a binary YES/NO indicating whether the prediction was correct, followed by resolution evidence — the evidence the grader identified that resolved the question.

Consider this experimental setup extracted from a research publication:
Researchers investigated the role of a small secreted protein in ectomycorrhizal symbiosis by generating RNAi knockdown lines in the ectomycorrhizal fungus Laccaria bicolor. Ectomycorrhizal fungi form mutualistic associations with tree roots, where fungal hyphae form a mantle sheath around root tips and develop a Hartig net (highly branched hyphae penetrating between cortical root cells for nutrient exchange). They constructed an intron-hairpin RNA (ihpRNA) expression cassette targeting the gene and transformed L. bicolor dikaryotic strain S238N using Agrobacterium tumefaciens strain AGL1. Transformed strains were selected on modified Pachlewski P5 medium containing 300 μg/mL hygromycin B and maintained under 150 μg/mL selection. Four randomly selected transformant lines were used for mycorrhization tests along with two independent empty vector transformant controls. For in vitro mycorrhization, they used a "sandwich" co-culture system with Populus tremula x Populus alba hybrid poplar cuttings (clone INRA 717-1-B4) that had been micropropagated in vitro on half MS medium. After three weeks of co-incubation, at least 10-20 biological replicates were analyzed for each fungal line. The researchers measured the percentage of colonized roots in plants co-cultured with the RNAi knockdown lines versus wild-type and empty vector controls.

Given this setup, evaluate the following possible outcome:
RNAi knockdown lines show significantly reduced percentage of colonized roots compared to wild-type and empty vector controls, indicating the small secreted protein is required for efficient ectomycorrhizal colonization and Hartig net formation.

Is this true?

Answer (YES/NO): YES